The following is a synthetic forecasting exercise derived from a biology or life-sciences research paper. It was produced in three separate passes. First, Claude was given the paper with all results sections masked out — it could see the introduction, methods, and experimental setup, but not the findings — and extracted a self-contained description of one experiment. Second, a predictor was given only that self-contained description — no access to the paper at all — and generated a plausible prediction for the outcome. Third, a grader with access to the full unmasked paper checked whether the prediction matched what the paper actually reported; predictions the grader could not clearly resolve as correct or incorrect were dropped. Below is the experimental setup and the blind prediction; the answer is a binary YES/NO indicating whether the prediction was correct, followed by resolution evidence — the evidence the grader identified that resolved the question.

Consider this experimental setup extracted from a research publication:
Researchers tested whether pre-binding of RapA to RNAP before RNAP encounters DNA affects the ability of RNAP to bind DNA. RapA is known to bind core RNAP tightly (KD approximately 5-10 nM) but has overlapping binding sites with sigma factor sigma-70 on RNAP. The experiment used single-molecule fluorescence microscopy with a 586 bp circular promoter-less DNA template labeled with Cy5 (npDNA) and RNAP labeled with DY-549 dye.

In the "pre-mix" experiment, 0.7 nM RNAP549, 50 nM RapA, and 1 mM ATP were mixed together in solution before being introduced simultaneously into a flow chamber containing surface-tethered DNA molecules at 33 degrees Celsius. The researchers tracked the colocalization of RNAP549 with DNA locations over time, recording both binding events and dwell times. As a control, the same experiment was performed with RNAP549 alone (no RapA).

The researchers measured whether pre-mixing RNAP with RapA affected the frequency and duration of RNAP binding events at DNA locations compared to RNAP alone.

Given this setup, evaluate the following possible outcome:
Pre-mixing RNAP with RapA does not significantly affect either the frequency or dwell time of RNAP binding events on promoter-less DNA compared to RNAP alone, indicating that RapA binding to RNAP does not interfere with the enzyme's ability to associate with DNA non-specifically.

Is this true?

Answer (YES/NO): NO